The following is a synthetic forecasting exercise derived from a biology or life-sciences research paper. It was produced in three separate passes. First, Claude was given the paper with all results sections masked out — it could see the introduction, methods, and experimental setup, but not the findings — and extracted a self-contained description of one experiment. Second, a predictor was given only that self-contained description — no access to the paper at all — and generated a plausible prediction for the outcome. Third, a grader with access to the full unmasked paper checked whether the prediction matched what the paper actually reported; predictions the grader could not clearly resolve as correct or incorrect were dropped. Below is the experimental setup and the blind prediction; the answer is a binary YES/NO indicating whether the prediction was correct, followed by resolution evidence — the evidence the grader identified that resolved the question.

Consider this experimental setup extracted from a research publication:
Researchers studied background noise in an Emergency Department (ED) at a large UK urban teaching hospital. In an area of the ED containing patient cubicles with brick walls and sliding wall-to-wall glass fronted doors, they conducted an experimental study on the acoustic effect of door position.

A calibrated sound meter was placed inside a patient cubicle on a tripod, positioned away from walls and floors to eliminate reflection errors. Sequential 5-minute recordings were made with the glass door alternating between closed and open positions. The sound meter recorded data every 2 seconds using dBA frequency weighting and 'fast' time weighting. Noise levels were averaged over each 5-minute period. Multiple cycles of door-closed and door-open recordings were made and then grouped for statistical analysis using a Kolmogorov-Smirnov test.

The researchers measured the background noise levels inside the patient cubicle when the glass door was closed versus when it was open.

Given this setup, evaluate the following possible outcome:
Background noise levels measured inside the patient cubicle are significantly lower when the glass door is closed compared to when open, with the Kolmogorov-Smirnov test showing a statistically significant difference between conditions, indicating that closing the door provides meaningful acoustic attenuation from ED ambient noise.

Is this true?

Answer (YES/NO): YES